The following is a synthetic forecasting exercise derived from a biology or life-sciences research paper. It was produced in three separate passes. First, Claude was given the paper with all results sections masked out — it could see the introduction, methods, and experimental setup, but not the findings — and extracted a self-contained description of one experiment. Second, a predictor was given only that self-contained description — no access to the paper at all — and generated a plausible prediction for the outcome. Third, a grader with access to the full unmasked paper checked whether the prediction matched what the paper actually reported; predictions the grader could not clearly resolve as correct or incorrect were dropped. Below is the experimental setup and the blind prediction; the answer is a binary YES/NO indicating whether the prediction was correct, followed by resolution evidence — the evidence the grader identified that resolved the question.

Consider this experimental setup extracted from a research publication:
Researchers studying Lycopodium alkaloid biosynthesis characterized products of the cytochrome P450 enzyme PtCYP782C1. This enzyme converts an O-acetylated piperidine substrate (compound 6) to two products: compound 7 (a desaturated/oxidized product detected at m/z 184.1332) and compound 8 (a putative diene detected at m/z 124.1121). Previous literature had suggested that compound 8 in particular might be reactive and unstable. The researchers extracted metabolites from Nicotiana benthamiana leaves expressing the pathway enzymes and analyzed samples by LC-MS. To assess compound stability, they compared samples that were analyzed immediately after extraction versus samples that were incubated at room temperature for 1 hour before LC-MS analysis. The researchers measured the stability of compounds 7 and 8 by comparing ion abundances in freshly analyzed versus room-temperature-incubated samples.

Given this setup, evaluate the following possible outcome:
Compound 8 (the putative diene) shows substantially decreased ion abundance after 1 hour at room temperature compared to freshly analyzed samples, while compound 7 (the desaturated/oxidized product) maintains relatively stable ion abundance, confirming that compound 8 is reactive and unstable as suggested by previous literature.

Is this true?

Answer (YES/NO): NO